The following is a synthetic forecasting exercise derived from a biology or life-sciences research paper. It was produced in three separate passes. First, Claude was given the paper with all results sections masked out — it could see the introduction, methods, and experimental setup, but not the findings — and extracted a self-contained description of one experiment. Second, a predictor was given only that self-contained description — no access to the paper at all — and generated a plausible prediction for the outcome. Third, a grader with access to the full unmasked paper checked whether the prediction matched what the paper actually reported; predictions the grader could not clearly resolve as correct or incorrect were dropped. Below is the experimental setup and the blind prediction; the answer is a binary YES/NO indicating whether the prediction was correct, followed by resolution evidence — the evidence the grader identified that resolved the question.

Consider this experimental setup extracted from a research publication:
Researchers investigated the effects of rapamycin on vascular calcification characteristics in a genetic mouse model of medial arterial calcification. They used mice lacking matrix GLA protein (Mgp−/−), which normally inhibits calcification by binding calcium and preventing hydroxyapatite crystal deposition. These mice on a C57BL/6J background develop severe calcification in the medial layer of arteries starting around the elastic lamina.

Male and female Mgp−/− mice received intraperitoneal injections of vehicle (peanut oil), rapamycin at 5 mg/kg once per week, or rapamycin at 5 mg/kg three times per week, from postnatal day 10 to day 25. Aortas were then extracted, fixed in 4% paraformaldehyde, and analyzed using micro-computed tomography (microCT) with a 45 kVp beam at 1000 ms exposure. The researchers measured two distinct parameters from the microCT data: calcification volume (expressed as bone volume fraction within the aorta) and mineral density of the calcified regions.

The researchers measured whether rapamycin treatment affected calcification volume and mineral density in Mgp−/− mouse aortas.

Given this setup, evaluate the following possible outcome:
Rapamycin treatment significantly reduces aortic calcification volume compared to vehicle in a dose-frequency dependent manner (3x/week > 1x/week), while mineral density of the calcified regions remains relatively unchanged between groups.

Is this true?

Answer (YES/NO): NO